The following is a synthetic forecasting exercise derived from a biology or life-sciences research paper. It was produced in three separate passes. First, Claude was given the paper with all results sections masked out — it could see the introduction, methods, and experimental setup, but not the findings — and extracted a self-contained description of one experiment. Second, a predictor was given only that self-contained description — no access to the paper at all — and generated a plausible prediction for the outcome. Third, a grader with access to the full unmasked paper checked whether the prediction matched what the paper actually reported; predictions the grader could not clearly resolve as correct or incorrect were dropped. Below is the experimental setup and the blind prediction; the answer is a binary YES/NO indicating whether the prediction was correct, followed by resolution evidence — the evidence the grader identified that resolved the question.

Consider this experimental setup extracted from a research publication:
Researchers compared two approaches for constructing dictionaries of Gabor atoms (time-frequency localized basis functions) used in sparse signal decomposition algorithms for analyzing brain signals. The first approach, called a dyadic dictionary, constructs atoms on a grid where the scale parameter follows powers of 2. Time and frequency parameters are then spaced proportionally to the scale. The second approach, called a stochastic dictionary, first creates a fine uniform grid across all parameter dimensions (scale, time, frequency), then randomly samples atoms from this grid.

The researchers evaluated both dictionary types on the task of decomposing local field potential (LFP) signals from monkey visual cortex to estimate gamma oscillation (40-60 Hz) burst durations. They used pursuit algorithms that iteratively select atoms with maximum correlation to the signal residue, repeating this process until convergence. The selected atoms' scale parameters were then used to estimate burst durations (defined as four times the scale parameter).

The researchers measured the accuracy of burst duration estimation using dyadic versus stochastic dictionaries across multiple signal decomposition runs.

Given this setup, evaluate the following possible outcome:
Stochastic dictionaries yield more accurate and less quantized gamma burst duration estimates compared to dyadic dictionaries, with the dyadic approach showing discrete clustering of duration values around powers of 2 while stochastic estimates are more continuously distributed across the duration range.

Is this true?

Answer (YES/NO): YES